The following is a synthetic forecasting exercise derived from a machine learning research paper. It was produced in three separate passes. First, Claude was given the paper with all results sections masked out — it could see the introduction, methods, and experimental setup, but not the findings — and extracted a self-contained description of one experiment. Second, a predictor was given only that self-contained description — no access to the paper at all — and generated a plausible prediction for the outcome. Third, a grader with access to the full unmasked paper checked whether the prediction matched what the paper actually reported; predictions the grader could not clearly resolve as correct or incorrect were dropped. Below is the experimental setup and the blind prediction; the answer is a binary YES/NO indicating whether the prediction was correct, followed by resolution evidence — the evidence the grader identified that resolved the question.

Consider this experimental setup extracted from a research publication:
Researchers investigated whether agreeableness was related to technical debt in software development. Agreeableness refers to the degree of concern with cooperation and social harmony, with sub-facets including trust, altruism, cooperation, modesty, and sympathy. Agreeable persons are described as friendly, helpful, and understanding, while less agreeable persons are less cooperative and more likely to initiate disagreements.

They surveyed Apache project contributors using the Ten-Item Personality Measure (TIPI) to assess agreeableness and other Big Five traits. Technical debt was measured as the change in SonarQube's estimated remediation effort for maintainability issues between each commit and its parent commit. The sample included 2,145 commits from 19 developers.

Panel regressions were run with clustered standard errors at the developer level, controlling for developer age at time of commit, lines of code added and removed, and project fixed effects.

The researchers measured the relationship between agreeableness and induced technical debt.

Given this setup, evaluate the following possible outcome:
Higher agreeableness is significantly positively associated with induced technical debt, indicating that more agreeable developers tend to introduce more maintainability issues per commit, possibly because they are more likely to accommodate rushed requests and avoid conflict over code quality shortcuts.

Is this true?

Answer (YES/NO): NO